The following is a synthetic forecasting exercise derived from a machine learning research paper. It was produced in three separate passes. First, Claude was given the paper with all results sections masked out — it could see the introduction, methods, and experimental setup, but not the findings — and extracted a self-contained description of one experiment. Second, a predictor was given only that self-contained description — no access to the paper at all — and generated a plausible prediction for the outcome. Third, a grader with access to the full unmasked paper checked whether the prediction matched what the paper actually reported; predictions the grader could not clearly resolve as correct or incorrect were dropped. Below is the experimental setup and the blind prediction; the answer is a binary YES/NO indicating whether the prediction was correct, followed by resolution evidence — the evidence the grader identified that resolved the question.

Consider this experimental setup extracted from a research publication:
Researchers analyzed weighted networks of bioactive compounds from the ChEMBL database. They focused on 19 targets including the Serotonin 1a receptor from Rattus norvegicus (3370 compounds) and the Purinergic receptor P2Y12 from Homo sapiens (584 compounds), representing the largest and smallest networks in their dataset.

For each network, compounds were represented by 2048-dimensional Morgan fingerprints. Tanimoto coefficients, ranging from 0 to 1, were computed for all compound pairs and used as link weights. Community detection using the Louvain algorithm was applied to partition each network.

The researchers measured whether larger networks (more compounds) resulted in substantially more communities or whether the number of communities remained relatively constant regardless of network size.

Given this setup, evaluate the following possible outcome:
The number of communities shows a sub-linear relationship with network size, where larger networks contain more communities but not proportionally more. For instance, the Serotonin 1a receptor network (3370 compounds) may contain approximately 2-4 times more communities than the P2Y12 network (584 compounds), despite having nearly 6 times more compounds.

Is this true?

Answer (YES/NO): NO